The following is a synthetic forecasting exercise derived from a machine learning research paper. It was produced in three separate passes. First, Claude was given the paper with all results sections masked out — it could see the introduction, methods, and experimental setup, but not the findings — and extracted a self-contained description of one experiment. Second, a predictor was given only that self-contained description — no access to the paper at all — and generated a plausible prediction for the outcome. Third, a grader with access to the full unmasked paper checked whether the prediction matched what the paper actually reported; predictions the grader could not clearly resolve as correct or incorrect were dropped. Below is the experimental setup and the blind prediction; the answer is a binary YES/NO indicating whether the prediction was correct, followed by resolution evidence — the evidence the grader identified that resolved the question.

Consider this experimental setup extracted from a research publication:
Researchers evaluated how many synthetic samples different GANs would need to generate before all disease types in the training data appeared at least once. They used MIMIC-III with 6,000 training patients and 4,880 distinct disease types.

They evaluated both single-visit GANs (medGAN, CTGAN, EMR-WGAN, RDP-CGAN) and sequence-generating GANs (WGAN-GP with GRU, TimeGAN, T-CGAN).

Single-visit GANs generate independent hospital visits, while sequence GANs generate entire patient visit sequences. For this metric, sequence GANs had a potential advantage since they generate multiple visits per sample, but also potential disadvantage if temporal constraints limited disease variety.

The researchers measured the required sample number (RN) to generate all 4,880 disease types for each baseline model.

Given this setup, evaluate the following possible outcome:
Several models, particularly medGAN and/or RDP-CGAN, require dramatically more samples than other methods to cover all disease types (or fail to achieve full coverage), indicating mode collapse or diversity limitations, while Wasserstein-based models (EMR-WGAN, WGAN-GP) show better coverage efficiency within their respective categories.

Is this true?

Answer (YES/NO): NO